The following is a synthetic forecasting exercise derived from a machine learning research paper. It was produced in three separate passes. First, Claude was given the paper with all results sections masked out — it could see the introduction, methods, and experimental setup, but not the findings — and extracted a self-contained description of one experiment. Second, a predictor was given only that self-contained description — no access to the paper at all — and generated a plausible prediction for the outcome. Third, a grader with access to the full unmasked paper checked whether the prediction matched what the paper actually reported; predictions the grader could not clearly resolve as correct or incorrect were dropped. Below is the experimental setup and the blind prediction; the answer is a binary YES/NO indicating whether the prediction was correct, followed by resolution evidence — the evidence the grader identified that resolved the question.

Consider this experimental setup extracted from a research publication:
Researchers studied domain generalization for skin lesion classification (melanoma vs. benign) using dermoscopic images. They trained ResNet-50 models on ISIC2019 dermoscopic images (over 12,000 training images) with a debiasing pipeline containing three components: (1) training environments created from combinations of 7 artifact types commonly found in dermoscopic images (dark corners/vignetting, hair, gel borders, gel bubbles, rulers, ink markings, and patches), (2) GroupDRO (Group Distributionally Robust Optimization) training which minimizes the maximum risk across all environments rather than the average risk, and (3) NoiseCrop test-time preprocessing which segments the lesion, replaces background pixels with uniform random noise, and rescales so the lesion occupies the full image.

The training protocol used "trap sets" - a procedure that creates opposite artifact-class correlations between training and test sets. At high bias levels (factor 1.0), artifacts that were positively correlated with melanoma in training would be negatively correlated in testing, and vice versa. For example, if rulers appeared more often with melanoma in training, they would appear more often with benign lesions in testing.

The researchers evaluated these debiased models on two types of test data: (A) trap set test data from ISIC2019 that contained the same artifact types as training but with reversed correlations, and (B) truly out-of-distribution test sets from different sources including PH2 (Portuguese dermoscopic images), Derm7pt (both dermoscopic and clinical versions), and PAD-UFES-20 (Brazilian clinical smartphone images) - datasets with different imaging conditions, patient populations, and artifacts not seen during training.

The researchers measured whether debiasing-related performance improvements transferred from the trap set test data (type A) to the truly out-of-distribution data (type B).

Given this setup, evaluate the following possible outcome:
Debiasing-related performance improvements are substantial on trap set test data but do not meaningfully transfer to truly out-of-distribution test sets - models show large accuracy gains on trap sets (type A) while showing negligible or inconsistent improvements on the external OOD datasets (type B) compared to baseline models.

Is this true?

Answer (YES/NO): NO